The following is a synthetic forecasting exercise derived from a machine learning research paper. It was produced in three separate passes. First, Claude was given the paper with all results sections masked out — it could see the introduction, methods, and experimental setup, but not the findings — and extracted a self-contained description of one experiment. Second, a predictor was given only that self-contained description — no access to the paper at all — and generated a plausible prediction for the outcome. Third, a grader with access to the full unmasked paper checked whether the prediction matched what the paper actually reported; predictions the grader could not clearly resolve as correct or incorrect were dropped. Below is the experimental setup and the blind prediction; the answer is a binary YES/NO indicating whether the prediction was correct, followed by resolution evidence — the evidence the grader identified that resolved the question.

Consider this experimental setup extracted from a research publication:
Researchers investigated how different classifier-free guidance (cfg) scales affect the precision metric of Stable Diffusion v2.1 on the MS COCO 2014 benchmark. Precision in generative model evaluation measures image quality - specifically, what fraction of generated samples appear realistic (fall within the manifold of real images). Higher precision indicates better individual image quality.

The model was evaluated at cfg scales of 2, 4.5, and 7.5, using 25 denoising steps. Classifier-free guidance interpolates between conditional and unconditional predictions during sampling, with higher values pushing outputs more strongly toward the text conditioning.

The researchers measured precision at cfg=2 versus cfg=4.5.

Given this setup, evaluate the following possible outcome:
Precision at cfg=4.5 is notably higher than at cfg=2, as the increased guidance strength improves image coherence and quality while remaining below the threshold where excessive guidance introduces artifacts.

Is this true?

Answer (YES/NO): YES